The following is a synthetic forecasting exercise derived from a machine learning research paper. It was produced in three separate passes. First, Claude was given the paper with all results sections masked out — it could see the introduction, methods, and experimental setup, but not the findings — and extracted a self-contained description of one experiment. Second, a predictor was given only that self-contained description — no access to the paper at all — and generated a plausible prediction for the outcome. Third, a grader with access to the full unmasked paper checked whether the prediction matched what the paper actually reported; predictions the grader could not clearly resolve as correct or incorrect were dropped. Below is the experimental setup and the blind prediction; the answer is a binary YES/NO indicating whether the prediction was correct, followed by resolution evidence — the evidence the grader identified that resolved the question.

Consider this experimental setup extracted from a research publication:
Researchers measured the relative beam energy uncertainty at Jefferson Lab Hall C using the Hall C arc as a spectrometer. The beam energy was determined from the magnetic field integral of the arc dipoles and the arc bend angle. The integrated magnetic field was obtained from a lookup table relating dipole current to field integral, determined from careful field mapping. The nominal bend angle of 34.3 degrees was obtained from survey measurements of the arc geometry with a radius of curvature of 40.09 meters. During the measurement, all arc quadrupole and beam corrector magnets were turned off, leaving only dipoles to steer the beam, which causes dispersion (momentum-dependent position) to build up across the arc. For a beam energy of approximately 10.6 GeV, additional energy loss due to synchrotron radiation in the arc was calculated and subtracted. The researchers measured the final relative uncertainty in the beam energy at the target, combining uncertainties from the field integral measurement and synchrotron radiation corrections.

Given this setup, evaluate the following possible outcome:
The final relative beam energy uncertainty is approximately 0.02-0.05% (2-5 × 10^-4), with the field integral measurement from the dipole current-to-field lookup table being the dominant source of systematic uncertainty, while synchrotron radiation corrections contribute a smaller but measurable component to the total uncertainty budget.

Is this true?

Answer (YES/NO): YES